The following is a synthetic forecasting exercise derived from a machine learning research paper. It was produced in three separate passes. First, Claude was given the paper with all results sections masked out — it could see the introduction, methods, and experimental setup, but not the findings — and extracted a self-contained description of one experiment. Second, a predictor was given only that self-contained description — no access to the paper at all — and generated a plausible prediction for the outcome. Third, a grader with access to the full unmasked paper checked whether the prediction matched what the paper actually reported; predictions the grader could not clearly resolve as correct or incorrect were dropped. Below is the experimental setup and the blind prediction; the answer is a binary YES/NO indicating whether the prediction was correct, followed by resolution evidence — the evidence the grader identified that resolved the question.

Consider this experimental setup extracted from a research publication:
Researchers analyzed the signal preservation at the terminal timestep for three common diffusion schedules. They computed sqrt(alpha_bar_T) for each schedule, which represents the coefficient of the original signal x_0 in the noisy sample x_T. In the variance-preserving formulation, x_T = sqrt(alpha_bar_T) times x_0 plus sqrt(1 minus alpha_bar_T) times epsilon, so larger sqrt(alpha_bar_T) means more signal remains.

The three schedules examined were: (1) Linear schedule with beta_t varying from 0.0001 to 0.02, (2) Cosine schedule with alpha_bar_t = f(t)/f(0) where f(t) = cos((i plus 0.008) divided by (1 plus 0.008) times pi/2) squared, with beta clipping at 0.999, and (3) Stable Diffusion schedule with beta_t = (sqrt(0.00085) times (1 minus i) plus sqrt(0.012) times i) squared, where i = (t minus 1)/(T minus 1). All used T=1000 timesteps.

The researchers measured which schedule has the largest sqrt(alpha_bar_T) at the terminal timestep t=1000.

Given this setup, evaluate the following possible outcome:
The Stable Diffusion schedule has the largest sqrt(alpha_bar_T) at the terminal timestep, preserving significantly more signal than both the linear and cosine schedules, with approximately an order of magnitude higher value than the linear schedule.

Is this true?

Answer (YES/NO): YES